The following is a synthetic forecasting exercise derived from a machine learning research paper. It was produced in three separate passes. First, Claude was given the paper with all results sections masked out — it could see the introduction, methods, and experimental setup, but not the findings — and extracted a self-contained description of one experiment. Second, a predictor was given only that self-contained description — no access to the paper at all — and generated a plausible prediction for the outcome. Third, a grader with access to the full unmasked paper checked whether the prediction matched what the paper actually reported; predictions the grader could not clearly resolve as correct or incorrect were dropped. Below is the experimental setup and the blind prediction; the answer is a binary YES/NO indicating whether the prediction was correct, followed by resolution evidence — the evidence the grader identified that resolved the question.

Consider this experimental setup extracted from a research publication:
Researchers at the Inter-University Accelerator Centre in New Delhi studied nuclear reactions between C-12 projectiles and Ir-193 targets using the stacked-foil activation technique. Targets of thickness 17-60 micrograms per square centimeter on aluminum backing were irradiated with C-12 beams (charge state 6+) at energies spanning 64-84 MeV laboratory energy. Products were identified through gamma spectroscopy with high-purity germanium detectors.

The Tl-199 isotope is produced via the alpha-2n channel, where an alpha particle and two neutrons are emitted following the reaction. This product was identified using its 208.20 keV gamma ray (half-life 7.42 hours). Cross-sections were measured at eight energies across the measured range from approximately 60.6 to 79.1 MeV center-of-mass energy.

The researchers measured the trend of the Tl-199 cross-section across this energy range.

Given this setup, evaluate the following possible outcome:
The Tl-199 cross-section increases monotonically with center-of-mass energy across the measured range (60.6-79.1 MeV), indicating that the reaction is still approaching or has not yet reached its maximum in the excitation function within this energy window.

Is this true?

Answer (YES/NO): NO